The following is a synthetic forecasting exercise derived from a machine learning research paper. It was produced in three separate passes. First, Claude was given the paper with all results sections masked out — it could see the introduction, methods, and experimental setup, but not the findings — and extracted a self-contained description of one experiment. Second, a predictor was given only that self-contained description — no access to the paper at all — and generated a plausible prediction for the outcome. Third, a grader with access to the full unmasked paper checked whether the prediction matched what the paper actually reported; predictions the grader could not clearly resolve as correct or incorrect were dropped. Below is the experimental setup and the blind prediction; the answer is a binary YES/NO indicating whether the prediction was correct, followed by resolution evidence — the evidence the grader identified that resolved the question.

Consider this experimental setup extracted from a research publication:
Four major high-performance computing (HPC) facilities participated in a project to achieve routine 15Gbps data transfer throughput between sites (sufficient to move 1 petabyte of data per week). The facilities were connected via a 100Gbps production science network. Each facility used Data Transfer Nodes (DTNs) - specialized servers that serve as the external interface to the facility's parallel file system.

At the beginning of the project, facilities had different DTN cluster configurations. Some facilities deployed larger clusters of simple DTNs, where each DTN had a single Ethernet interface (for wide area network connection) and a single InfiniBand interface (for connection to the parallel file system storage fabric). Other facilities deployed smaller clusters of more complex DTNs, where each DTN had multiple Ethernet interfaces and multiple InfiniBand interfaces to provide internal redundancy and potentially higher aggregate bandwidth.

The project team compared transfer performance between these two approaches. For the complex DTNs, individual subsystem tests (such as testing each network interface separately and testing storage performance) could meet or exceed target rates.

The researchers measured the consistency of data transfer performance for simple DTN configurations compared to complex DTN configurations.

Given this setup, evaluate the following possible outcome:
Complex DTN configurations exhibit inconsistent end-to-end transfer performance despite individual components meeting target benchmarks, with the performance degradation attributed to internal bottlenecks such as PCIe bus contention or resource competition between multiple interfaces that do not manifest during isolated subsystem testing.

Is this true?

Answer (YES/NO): NO